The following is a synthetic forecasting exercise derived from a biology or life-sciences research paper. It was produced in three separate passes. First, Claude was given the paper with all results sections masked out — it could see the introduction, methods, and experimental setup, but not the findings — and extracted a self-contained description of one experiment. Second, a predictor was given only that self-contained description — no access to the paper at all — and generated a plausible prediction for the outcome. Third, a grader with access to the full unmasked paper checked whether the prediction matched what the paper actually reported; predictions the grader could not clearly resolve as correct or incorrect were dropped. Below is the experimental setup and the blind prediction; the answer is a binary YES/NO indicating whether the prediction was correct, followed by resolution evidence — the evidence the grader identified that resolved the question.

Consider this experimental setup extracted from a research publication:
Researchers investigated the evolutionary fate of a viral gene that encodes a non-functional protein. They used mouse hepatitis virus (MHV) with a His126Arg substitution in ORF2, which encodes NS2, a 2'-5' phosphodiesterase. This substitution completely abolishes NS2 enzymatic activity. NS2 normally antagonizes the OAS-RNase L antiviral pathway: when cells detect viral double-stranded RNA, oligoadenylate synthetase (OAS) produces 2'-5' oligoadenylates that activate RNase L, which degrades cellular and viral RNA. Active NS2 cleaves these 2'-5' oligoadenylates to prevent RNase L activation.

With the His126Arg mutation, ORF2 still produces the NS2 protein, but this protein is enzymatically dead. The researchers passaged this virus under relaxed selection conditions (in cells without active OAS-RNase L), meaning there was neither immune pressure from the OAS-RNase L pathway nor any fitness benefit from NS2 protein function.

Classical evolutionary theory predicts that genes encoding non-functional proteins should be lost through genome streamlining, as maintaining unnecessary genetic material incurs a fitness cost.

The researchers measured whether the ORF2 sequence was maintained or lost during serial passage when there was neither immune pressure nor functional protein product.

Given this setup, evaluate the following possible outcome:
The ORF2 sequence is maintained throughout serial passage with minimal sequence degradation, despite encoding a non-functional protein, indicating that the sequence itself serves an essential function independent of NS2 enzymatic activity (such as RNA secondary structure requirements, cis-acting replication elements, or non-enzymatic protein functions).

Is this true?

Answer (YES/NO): YES